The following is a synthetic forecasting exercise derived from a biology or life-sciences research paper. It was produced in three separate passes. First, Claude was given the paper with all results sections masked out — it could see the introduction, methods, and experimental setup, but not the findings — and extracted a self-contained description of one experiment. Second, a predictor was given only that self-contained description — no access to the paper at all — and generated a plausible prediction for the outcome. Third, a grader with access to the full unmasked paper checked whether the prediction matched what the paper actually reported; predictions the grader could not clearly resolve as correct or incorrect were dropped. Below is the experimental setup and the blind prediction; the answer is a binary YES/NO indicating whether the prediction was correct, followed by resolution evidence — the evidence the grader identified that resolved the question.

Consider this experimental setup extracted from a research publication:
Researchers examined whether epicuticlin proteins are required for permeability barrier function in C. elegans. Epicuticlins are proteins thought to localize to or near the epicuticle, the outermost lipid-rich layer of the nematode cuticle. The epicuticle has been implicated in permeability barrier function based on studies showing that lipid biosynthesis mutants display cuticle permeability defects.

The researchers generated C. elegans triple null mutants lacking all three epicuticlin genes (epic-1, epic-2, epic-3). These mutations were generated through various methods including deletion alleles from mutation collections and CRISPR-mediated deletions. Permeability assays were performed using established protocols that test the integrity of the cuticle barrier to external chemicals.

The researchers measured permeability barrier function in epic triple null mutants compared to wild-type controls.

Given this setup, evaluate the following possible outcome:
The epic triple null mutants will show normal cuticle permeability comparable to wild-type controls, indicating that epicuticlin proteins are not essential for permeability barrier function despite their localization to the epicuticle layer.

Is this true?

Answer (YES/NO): YES